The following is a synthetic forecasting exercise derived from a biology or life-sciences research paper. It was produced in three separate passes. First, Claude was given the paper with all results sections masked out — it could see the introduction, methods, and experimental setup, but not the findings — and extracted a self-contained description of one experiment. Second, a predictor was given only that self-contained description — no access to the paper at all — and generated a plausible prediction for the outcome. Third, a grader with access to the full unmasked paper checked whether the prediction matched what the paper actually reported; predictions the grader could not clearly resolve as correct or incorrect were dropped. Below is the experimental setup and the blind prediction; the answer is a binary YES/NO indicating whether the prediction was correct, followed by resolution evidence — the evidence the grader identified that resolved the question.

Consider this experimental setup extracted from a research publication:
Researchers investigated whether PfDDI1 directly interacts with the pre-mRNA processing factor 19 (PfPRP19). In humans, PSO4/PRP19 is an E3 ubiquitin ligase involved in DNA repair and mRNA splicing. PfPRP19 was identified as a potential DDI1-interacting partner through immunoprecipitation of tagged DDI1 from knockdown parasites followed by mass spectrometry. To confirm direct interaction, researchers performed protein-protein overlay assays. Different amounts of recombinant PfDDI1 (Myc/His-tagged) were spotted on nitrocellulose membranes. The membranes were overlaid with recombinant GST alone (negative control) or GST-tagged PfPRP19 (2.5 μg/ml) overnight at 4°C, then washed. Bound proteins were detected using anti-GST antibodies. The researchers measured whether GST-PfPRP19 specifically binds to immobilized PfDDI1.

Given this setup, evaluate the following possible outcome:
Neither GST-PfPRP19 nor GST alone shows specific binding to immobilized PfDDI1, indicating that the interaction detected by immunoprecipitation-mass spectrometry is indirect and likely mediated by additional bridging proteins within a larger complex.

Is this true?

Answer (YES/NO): NO